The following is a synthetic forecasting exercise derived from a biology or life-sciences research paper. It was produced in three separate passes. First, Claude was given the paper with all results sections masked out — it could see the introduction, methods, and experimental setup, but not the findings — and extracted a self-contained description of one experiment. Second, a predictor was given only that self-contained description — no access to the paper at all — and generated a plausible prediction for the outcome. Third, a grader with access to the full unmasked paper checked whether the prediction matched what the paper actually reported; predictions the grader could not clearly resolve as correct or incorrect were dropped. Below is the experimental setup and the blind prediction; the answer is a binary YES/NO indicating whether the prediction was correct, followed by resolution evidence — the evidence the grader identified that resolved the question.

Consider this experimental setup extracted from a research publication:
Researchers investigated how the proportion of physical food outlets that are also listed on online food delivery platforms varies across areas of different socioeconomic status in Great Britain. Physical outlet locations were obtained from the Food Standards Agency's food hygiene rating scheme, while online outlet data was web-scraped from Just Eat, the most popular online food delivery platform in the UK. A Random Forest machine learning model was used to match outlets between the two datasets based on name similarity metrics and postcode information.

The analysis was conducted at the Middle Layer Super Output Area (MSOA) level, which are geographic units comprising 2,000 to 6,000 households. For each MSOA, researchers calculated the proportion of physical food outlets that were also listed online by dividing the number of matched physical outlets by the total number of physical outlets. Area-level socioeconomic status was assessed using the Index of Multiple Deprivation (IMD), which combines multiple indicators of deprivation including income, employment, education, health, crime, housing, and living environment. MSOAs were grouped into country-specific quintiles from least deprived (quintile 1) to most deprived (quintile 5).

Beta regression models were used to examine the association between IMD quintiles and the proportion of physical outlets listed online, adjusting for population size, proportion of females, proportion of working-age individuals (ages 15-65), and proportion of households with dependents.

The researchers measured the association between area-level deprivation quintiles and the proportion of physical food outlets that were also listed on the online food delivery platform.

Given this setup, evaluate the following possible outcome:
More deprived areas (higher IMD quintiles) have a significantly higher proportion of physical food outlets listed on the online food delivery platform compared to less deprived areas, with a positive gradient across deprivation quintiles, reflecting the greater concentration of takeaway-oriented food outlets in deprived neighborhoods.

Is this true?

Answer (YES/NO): YES